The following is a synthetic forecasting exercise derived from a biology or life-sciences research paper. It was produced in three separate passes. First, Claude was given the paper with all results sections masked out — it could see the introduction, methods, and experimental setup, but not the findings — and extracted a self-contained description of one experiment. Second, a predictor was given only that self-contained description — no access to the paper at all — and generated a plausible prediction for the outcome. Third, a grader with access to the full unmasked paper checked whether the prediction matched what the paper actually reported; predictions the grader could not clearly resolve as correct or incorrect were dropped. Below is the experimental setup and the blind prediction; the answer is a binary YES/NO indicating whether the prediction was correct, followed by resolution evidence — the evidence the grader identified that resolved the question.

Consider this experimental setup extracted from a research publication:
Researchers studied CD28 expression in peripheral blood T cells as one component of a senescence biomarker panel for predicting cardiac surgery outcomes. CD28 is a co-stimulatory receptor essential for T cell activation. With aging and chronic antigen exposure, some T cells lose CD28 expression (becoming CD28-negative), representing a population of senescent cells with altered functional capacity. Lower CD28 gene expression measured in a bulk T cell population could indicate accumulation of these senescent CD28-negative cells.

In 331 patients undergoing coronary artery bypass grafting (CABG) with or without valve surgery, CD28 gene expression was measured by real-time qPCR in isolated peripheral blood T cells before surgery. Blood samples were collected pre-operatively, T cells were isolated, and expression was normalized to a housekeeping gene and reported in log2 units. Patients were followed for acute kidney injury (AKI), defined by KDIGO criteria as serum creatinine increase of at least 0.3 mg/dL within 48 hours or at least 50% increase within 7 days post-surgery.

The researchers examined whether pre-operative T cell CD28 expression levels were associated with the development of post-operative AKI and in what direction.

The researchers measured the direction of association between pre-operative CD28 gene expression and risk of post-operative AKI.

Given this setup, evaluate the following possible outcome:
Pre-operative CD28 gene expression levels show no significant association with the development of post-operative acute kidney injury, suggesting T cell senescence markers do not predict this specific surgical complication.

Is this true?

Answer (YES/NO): NO